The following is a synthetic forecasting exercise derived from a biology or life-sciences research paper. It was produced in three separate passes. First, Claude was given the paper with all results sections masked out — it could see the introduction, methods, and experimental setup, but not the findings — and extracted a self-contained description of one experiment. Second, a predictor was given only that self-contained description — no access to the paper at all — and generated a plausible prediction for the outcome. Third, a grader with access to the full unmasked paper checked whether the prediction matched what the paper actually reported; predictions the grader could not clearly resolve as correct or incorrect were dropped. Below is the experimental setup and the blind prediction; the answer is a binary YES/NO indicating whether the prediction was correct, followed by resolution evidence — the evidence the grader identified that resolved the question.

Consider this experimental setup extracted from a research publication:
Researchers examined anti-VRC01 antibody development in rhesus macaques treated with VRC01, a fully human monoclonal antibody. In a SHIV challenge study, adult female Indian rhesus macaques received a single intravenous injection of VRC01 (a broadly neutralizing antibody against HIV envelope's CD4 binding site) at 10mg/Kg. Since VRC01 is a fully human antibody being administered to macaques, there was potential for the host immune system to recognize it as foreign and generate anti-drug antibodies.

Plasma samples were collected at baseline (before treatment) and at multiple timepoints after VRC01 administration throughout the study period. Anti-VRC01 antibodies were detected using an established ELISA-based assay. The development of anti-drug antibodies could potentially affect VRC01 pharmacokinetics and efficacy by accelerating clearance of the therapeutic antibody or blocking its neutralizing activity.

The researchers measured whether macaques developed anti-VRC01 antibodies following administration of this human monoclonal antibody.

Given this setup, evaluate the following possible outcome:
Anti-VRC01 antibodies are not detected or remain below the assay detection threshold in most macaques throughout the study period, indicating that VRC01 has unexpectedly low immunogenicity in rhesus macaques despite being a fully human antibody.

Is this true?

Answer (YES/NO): NO